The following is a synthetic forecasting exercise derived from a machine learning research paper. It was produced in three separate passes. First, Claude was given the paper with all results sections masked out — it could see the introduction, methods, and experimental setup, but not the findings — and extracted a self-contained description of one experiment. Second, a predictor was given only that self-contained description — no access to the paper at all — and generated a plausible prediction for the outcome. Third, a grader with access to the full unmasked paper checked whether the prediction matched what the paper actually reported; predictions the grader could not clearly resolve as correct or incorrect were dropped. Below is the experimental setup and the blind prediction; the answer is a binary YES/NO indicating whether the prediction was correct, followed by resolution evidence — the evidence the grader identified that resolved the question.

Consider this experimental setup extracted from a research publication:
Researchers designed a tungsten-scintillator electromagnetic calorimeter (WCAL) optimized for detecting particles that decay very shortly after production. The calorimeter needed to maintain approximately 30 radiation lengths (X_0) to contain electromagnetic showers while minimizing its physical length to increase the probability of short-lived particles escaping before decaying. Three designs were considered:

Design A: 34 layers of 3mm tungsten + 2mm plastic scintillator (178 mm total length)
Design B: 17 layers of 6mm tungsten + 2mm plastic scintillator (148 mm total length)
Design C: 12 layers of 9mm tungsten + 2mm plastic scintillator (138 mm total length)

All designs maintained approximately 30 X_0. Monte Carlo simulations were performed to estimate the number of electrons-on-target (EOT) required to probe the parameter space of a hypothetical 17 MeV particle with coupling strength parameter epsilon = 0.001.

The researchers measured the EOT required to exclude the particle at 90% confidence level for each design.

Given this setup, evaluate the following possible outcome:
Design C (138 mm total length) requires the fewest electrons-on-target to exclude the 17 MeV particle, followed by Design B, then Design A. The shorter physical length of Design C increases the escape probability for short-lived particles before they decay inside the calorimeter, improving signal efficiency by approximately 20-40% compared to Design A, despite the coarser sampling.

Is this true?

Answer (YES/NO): NO